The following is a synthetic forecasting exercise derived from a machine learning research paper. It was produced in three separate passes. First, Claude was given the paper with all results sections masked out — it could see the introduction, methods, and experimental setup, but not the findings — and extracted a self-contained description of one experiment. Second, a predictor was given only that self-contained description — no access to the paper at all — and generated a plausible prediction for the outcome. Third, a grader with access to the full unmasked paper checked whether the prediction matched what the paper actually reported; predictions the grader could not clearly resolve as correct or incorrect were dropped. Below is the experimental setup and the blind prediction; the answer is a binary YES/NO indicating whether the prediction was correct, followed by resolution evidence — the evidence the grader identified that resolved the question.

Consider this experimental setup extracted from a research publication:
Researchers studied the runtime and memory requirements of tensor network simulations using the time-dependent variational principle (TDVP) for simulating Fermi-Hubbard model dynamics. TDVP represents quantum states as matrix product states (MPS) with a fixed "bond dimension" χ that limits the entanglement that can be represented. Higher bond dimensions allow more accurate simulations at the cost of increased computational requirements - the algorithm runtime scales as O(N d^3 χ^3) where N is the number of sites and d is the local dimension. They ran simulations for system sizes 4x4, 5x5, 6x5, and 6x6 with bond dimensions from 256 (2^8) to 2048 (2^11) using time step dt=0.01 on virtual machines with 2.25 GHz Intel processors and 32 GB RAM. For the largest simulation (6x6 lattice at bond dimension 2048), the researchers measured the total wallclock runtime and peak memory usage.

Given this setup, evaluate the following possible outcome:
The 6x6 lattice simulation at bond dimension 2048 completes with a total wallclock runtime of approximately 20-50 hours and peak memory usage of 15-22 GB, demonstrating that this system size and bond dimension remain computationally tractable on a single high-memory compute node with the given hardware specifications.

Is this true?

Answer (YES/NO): NO